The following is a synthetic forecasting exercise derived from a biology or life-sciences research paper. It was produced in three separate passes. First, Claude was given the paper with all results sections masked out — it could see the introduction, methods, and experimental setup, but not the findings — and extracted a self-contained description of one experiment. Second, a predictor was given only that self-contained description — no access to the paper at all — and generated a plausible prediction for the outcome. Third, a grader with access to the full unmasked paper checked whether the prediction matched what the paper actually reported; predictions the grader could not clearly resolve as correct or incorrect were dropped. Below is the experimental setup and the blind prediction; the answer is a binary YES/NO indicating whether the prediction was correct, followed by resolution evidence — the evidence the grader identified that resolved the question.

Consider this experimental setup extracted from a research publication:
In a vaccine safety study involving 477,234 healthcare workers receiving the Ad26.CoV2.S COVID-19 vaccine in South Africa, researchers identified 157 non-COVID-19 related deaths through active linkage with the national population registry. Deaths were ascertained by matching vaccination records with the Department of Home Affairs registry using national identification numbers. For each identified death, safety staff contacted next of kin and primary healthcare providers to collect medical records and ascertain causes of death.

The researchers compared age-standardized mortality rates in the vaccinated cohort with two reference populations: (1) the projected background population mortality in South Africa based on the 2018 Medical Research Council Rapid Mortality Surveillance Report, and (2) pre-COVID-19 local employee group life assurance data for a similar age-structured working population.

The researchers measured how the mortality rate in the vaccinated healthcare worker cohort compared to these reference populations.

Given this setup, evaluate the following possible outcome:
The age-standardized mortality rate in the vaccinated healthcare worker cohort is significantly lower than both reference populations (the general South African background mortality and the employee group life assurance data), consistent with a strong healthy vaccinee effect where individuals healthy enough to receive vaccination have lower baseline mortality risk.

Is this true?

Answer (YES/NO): NO